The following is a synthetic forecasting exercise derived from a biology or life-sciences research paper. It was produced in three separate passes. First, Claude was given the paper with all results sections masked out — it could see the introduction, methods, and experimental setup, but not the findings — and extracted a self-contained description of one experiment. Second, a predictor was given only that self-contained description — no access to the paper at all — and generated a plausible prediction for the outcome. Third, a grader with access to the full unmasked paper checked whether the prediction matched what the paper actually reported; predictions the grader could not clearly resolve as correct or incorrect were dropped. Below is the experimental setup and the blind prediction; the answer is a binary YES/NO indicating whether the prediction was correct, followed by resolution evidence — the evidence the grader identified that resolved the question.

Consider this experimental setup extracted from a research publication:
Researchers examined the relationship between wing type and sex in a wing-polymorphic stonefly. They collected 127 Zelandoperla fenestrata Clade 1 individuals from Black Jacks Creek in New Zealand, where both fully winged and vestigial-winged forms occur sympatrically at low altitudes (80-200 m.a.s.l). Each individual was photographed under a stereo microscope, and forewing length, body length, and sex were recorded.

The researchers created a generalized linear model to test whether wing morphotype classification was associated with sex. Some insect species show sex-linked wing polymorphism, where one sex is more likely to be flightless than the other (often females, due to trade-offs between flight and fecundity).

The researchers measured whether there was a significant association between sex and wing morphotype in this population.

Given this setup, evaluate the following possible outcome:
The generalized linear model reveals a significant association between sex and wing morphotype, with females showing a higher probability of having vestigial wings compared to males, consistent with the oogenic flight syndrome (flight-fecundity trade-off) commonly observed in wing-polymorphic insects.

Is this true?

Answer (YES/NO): NO